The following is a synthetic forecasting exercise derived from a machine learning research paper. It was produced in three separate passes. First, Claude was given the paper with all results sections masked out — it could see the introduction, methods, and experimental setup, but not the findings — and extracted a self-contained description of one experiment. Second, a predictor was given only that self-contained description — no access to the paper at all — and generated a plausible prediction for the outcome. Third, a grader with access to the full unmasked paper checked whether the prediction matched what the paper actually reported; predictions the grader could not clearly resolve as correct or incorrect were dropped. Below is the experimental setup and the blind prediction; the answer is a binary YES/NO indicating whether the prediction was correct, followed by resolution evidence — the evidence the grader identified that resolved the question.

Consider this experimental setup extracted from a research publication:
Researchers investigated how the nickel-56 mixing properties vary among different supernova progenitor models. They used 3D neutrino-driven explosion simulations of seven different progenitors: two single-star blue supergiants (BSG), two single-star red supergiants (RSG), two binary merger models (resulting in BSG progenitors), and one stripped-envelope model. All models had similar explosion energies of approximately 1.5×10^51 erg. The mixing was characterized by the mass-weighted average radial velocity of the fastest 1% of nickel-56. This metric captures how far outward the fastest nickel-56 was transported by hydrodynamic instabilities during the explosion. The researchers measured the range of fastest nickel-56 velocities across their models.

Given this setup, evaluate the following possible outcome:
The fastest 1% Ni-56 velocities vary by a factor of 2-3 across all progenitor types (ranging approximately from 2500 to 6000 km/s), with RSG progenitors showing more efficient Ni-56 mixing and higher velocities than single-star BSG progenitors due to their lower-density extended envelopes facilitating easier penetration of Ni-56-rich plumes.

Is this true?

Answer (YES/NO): NO